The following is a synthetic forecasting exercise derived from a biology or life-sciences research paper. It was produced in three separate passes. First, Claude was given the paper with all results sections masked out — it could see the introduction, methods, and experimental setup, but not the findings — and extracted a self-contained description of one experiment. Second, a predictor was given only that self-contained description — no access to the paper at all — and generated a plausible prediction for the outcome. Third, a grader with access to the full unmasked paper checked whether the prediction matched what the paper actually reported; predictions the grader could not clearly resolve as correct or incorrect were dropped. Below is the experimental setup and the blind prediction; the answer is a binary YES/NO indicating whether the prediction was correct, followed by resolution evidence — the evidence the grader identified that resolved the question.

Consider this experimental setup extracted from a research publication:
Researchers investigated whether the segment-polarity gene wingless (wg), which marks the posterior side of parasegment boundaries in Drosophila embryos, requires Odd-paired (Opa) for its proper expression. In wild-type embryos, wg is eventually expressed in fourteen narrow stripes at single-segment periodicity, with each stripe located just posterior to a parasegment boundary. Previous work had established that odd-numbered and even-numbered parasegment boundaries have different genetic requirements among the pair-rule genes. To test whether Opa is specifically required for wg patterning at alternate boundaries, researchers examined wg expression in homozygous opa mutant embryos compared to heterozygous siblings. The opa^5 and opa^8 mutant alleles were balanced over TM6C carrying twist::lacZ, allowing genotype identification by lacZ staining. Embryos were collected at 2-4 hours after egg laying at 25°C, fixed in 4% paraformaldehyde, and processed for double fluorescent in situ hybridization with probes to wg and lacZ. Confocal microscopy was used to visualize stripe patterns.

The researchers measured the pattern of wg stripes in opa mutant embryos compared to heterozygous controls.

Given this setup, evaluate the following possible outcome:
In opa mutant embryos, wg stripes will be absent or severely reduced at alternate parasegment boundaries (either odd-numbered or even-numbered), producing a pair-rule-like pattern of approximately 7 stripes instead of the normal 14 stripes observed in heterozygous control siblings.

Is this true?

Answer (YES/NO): YES